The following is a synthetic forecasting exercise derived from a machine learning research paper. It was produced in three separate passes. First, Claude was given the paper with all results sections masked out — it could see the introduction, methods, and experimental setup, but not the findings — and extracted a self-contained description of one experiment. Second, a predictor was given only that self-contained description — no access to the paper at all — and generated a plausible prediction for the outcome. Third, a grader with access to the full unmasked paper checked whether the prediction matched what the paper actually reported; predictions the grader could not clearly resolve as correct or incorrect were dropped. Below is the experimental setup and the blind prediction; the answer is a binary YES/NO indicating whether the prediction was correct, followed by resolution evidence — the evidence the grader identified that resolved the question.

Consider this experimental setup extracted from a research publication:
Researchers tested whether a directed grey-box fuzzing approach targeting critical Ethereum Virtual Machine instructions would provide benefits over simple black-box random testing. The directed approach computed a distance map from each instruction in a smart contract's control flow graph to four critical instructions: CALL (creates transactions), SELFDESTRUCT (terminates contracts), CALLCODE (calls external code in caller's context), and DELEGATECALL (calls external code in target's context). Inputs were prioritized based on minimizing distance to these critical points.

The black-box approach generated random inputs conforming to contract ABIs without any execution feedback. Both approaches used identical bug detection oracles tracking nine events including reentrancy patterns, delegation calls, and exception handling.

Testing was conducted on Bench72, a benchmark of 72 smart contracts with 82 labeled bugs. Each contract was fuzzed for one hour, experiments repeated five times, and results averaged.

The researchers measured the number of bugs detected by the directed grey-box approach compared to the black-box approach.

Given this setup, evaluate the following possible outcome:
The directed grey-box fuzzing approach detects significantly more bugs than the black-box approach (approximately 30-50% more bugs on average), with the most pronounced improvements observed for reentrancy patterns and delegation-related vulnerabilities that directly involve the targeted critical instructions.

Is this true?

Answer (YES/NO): NO